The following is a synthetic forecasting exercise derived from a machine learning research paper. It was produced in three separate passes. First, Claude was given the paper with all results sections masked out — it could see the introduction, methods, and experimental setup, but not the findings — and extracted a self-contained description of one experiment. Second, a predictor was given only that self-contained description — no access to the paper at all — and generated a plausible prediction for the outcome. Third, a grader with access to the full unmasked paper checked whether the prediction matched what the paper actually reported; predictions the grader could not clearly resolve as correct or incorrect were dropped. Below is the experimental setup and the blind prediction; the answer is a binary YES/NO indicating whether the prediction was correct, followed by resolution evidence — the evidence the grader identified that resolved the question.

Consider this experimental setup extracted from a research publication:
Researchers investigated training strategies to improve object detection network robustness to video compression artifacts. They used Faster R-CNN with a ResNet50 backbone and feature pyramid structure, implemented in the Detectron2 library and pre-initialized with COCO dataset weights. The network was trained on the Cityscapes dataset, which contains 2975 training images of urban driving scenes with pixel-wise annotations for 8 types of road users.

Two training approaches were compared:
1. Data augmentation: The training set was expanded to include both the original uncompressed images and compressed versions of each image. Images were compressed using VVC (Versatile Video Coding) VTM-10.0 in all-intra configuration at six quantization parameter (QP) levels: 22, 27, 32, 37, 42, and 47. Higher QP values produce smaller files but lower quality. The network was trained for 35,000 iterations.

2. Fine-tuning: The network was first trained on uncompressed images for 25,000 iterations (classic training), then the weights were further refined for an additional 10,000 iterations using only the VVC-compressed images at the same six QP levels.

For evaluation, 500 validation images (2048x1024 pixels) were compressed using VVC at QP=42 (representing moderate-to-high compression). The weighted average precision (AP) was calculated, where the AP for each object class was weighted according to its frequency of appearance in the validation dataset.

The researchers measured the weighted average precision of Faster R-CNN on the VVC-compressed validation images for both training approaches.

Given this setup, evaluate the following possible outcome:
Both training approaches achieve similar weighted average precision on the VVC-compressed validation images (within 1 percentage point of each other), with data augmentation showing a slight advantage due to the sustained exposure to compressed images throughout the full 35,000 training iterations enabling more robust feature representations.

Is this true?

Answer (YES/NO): NO